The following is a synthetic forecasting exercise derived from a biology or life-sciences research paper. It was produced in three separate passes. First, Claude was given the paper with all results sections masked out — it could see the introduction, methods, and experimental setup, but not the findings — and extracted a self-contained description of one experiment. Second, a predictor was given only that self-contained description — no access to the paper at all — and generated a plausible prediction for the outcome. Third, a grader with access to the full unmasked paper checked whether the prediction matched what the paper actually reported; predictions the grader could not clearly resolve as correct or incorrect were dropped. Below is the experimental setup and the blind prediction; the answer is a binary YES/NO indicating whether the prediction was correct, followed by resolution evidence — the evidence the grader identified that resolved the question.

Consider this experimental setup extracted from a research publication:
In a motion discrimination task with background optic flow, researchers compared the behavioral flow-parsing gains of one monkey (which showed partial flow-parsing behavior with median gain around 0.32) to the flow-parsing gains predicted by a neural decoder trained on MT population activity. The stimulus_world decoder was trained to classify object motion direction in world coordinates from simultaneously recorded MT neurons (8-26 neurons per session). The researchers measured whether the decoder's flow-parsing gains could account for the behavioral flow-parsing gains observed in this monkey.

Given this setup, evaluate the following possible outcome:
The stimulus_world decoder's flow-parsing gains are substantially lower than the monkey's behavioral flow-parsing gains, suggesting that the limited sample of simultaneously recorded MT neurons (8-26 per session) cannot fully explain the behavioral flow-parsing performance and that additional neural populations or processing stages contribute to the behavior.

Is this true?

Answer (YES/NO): NO